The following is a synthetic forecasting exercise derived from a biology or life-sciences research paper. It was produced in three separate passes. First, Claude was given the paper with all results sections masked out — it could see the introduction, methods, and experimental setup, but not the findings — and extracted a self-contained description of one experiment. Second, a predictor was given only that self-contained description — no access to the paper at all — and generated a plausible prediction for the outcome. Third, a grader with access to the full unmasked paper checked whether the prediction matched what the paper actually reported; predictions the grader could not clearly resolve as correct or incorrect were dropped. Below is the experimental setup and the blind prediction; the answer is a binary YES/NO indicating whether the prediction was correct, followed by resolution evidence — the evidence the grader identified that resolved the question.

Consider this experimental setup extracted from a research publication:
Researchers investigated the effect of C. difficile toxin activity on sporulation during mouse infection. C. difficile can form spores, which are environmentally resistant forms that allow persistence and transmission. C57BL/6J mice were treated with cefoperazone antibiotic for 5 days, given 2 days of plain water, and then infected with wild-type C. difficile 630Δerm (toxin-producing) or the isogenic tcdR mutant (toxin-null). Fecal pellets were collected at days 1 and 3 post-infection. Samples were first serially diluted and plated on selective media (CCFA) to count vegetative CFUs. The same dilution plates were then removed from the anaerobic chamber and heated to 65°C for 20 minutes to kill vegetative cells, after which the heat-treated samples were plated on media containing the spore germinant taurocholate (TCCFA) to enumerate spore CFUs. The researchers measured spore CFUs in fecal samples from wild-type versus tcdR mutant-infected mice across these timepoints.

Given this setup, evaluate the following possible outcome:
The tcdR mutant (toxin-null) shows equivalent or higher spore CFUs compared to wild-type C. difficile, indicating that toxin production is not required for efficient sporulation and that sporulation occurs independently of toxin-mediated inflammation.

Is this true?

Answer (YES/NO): YES